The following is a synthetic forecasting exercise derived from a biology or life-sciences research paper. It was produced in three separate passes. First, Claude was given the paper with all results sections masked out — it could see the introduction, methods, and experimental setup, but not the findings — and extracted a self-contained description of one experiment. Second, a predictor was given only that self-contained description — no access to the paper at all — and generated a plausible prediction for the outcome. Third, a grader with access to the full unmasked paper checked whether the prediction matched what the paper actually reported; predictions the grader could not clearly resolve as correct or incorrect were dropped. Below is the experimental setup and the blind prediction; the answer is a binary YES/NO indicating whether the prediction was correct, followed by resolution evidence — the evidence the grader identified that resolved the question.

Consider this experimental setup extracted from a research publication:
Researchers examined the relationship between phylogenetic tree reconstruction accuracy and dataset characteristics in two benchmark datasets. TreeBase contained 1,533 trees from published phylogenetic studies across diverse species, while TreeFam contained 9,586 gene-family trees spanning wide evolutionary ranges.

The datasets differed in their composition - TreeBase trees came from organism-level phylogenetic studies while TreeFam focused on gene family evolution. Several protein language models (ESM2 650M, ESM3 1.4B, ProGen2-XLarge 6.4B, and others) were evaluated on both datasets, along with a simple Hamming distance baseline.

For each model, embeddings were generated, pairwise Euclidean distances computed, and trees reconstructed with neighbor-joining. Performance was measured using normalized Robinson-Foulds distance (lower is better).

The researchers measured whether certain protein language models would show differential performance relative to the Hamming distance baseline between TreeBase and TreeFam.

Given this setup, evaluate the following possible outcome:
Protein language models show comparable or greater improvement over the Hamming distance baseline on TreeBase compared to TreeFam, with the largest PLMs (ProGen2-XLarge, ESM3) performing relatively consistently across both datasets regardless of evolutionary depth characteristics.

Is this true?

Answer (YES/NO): NO